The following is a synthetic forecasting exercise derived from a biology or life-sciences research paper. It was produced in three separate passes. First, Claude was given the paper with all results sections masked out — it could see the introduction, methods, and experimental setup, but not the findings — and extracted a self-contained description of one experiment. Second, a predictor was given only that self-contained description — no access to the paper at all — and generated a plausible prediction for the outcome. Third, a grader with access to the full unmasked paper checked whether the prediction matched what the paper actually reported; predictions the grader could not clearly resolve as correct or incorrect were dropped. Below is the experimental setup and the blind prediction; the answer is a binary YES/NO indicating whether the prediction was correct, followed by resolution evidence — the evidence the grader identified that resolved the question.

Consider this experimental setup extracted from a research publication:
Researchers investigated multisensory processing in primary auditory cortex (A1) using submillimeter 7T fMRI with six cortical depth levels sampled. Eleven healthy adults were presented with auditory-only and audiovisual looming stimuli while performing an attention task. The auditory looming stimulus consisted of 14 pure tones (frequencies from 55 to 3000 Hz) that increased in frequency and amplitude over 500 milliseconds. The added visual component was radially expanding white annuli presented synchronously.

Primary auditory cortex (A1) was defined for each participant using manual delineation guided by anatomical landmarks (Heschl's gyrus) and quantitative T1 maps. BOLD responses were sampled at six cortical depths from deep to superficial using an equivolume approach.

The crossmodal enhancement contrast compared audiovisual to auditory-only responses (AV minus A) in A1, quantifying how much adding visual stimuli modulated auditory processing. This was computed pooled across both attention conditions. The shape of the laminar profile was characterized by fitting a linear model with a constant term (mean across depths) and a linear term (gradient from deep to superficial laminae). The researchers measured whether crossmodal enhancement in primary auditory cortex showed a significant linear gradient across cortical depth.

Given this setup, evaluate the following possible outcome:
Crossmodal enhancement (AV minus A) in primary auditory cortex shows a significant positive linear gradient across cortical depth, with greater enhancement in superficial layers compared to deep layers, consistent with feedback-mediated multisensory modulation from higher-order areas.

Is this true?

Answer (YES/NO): NO